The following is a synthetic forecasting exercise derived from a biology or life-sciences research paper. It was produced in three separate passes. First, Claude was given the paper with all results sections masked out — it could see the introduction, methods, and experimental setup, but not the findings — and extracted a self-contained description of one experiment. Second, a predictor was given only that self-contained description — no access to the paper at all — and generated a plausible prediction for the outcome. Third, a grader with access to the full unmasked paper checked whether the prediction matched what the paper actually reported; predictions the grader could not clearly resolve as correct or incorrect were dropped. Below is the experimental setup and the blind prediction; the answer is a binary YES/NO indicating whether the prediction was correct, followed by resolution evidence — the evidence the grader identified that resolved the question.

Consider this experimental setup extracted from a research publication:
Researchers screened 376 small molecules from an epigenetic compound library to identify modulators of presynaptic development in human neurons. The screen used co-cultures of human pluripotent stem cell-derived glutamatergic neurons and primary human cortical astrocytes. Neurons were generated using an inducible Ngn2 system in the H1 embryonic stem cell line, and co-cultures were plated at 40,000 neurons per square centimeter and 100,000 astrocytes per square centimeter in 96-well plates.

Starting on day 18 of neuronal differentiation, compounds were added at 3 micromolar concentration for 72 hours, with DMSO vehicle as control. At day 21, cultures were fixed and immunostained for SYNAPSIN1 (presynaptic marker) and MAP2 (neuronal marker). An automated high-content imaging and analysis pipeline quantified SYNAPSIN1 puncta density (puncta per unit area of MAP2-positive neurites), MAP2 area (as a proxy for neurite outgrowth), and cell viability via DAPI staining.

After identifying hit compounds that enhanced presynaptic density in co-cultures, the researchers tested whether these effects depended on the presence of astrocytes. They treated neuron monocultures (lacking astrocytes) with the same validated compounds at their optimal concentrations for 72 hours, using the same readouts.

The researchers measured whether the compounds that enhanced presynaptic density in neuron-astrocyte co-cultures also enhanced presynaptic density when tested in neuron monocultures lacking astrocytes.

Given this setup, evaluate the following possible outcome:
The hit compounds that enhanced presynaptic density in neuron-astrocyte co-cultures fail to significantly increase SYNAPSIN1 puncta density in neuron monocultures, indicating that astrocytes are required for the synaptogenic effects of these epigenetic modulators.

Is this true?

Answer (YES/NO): YES